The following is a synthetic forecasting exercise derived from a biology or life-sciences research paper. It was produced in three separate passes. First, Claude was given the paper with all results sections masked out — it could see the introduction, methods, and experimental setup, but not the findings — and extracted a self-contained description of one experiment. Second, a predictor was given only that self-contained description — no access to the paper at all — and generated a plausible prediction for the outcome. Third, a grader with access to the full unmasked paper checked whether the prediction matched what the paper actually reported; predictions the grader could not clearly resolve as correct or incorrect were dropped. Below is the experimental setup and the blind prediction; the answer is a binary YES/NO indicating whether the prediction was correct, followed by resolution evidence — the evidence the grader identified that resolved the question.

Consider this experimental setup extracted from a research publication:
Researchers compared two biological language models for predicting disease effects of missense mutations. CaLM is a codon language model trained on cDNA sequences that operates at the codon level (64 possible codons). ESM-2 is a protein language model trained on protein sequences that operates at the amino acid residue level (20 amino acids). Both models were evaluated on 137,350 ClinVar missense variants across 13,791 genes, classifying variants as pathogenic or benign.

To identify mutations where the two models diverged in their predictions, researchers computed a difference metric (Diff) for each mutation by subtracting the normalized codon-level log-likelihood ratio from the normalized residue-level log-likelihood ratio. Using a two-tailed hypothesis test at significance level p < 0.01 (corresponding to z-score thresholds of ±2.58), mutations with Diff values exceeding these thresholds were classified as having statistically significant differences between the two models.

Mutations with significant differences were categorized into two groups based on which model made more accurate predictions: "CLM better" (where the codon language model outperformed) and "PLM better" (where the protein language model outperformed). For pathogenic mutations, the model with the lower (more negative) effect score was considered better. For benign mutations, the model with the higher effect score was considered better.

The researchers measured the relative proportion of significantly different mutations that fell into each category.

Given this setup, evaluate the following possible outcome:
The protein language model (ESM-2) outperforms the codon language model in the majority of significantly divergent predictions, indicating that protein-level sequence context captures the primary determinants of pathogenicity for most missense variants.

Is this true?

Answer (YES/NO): NO